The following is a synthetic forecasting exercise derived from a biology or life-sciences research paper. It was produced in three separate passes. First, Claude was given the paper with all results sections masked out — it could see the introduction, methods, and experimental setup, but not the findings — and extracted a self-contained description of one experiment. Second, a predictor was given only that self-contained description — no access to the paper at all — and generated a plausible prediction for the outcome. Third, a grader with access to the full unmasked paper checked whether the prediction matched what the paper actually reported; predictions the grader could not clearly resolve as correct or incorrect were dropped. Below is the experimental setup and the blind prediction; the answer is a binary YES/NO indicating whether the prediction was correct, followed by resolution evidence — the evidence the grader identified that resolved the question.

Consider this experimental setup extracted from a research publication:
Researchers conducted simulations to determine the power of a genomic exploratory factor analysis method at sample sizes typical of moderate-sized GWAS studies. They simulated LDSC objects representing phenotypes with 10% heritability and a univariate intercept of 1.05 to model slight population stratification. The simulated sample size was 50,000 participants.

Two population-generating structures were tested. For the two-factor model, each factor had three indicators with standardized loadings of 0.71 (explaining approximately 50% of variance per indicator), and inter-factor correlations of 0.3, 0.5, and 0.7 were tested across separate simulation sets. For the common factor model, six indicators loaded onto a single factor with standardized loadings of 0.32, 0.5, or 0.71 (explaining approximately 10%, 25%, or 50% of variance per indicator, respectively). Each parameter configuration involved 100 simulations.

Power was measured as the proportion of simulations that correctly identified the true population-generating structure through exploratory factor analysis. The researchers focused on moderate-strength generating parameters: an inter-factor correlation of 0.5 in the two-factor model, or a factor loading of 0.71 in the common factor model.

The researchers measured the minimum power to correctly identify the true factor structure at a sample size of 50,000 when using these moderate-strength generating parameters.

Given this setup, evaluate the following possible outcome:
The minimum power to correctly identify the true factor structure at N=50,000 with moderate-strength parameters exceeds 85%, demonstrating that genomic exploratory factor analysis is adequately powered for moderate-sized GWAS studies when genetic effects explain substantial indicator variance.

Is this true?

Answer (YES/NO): NO